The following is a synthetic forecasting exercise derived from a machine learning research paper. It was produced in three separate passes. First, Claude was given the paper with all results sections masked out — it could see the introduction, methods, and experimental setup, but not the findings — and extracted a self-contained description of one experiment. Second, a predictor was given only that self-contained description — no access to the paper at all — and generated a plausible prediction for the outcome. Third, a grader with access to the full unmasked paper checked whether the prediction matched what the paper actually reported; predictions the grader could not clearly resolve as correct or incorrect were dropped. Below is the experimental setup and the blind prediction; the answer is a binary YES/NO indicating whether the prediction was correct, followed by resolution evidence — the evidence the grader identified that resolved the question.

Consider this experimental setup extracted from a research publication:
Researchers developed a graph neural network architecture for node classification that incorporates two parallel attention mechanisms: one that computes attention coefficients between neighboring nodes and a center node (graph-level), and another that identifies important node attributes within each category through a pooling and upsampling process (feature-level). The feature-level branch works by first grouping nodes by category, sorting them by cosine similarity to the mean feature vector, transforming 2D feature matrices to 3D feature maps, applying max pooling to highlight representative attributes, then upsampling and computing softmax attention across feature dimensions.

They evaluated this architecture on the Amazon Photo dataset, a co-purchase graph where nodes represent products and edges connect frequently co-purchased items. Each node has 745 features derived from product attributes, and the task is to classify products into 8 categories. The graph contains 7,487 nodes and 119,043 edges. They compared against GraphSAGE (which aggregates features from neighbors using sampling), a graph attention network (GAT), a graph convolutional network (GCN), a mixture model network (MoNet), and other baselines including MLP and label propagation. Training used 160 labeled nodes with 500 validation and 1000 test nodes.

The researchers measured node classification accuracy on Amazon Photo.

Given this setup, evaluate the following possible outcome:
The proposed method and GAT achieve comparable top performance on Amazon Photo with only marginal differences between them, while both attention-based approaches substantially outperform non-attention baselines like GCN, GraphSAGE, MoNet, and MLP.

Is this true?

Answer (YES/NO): NO